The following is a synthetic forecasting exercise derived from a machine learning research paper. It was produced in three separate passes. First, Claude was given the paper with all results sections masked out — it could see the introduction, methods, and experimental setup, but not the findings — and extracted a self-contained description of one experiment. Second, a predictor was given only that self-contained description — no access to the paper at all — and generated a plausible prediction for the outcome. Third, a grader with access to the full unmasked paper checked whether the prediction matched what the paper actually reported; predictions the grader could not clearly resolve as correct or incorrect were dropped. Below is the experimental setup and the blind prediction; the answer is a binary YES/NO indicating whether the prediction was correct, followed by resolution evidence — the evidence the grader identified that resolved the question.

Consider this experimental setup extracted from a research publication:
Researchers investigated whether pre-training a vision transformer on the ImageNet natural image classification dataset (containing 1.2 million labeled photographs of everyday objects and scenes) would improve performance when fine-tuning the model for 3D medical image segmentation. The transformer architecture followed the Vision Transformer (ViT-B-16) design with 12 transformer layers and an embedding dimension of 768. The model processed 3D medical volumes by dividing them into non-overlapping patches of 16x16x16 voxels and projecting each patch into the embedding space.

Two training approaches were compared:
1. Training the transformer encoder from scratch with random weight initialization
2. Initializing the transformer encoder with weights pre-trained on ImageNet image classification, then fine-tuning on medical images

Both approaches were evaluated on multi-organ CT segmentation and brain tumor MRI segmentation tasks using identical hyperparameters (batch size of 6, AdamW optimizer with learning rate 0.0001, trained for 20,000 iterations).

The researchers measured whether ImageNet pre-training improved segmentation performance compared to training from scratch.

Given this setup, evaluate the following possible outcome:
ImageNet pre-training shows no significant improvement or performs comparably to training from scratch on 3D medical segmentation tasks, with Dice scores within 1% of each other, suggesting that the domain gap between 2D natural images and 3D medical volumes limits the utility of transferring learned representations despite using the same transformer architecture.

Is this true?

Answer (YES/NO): NO